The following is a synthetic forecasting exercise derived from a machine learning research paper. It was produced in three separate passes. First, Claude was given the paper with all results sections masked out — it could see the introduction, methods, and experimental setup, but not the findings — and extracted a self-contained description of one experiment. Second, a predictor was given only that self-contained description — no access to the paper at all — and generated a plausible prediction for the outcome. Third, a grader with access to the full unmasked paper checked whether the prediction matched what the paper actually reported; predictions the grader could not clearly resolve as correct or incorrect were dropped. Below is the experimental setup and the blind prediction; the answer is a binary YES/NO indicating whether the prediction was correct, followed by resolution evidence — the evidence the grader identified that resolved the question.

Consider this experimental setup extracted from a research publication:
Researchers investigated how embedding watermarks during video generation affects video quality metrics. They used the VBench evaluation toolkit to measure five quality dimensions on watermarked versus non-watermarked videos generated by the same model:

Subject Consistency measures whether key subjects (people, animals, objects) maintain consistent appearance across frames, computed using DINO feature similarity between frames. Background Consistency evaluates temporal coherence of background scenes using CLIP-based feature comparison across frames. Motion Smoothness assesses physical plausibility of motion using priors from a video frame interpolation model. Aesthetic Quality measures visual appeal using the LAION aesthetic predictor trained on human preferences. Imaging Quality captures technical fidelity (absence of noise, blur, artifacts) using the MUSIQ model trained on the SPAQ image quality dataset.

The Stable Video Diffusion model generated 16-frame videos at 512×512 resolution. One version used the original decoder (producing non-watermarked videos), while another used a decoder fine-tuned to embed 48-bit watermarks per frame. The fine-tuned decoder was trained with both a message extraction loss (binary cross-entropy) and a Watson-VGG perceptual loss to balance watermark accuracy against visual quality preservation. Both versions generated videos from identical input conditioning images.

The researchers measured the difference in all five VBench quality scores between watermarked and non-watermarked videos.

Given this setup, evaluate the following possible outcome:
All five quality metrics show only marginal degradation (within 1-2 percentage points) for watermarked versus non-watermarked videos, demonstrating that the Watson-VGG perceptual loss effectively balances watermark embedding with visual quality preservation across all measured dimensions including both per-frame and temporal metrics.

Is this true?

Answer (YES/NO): NO